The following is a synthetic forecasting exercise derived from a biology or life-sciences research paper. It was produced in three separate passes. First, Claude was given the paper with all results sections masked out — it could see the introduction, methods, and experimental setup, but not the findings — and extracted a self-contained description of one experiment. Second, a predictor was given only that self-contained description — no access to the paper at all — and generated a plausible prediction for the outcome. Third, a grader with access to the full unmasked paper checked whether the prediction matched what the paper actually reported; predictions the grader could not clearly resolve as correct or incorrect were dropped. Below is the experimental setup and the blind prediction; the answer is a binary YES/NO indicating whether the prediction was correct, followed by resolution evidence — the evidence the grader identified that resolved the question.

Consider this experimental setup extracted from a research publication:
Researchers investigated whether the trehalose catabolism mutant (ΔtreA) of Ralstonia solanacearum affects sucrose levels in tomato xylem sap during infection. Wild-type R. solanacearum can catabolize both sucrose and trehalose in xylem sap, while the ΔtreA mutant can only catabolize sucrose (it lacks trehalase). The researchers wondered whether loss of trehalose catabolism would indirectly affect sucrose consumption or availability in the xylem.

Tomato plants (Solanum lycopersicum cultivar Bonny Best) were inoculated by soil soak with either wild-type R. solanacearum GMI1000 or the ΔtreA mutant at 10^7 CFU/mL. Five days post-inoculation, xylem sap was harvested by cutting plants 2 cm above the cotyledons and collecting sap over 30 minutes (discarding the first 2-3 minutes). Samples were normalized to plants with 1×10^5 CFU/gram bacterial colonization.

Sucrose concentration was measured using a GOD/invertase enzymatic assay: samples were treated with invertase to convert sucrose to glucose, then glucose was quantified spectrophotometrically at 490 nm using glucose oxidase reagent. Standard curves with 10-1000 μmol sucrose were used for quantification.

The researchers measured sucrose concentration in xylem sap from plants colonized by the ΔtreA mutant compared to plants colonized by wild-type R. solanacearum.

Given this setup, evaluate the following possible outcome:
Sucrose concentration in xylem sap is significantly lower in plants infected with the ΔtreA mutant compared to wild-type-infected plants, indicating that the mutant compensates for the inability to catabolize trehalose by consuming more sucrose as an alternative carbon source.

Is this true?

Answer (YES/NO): NO